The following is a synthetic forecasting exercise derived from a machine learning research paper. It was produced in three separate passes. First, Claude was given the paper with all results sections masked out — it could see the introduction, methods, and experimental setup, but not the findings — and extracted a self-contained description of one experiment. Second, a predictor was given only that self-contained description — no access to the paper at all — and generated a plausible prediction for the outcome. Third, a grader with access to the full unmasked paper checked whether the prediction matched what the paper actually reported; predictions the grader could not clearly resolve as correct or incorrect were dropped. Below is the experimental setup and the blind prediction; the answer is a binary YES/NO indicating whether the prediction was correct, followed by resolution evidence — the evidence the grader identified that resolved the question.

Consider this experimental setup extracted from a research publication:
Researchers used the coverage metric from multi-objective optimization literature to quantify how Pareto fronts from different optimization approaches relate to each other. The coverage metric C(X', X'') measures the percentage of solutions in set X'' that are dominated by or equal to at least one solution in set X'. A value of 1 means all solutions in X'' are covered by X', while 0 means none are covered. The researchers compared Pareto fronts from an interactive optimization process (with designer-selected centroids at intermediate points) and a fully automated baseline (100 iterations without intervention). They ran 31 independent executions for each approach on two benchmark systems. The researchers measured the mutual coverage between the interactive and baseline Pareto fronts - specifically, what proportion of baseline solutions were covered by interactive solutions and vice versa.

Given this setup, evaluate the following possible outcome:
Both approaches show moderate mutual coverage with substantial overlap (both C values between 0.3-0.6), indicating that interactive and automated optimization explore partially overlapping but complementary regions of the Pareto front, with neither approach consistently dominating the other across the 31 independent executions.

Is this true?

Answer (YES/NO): NO